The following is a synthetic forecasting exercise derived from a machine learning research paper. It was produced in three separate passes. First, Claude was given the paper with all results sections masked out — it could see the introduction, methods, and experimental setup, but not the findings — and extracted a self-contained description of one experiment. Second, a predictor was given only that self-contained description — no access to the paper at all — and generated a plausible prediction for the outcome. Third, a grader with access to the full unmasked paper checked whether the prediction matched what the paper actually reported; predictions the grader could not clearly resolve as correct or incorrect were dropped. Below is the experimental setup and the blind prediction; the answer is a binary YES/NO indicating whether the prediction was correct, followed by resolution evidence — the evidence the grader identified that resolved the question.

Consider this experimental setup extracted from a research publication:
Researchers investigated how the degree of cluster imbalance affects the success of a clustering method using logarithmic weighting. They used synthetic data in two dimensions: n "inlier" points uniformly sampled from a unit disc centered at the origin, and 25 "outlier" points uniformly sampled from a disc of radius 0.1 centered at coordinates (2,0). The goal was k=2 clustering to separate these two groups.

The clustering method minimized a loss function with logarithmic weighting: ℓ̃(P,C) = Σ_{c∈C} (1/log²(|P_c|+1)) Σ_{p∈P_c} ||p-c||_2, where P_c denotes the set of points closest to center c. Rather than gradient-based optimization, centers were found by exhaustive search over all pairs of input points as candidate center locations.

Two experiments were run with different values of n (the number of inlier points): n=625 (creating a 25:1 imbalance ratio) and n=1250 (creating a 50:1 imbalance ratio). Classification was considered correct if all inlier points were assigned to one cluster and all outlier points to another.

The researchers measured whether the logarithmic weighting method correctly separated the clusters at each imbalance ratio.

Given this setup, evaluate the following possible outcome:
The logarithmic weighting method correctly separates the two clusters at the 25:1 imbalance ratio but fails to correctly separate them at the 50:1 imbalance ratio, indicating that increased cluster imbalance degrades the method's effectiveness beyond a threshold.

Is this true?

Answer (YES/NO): YES